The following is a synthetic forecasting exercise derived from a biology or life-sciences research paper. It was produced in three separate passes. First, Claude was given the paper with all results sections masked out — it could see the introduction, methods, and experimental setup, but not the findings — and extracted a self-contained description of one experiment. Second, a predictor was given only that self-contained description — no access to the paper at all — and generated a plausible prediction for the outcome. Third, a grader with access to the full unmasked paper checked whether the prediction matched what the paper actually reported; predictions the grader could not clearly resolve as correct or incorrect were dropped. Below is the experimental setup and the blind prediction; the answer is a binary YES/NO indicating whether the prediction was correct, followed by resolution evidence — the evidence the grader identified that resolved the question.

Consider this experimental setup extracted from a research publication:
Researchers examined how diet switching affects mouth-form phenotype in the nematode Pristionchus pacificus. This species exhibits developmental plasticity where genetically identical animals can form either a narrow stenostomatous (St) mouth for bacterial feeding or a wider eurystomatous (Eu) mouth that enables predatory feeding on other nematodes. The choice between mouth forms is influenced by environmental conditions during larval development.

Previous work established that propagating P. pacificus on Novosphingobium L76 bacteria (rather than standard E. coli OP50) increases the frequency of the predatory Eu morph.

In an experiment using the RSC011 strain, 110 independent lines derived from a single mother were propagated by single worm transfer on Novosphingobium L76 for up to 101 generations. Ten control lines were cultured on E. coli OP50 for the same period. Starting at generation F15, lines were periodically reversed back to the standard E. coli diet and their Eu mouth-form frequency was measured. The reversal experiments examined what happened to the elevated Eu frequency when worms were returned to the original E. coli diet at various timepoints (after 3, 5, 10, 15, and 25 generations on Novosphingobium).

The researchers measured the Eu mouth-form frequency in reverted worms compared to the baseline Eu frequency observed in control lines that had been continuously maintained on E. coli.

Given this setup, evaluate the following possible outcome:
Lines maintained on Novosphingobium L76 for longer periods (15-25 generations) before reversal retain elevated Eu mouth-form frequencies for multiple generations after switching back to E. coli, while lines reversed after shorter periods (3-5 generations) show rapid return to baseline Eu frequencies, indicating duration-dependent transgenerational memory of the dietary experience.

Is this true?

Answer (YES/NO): NO